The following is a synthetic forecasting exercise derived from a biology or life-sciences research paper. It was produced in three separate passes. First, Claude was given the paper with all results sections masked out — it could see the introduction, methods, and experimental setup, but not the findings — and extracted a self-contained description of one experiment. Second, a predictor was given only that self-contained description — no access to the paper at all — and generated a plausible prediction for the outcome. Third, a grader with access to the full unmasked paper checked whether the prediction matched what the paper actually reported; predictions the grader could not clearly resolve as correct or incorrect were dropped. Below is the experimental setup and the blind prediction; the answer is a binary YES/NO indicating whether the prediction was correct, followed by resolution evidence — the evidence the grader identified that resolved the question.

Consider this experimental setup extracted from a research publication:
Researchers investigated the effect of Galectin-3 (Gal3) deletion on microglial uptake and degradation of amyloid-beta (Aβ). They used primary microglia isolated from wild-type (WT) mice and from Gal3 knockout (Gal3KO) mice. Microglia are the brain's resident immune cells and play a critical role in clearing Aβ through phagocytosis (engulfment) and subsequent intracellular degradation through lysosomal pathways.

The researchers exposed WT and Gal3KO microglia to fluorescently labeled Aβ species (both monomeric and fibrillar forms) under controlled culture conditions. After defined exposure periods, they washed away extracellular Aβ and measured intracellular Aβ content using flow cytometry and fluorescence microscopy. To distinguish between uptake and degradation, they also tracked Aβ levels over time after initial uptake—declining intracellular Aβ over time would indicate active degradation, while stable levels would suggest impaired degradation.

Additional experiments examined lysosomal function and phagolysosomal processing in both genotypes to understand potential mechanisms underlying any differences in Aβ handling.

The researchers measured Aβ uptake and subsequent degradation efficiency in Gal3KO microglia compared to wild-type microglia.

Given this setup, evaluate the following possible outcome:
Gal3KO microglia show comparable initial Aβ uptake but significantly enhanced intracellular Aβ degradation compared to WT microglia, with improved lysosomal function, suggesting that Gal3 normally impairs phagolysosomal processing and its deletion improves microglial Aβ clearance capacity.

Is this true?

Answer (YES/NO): NO